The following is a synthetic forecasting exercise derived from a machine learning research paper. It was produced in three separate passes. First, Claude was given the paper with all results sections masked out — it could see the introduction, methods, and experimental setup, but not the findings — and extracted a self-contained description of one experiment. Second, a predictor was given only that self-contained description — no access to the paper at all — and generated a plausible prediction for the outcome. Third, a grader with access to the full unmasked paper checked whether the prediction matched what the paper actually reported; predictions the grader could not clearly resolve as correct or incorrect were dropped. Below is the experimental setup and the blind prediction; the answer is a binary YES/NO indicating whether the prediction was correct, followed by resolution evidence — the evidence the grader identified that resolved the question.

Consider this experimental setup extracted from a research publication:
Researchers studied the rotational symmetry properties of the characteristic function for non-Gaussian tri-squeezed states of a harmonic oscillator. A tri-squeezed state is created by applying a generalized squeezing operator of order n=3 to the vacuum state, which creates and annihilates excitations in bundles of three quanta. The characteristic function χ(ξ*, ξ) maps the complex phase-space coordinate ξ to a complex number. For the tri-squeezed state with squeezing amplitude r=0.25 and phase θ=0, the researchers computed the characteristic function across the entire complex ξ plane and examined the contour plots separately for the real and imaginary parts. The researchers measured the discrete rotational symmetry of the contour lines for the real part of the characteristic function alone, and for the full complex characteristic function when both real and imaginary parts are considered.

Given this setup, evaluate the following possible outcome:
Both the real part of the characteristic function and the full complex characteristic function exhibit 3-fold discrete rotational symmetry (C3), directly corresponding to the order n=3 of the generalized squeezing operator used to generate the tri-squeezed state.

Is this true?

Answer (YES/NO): NO